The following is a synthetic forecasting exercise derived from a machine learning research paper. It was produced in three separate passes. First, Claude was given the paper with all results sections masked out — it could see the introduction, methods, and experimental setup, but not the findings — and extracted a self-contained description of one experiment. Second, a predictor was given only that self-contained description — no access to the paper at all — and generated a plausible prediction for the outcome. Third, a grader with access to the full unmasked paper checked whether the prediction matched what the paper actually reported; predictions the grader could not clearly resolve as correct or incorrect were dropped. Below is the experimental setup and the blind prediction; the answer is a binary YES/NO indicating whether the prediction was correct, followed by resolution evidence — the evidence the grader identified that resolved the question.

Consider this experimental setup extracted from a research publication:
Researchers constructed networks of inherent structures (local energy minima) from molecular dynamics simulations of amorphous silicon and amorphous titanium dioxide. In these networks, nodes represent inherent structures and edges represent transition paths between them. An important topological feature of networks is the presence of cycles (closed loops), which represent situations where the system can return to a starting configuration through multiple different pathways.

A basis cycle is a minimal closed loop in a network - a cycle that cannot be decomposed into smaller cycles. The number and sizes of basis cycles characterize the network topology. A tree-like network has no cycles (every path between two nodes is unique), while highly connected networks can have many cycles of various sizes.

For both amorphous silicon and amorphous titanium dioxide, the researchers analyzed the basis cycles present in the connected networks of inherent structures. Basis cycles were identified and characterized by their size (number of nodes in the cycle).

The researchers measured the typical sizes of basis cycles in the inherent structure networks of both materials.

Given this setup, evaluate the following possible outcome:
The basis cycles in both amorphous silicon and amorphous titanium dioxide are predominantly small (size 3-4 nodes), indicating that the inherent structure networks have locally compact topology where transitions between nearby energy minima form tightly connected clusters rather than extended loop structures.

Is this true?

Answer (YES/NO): YES